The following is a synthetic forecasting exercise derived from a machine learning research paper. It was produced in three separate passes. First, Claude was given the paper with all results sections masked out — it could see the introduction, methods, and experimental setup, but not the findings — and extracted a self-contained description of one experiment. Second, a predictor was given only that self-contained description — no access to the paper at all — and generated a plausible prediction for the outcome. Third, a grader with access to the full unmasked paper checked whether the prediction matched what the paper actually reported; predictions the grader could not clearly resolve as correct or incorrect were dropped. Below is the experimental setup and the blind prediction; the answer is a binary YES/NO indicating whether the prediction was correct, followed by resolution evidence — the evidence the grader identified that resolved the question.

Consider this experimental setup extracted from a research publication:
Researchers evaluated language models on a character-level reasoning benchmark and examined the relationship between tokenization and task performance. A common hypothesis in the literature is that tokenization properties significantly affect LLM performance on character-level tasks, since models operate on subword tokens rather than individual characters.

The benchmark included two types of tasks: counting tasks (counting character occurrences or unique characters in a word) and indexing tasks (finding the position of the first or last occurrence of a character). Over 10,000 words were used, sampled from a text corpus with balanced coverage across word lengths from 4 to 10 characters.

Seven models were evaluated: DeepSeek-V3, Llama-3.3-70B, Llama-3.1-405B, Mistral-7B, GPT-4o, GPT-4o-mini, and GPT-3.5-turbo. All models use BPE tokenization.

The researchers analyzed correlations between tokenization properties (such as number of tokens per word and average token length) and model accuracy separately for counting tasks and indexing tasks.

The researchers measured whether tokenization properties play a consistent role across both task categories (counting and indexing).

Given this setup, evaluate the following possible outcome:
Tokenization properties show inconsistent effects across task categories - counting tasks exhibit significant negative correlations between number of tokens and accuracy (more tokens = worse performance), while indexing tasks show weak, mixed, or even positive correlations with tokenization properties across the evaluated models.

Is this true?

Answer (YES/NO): NO